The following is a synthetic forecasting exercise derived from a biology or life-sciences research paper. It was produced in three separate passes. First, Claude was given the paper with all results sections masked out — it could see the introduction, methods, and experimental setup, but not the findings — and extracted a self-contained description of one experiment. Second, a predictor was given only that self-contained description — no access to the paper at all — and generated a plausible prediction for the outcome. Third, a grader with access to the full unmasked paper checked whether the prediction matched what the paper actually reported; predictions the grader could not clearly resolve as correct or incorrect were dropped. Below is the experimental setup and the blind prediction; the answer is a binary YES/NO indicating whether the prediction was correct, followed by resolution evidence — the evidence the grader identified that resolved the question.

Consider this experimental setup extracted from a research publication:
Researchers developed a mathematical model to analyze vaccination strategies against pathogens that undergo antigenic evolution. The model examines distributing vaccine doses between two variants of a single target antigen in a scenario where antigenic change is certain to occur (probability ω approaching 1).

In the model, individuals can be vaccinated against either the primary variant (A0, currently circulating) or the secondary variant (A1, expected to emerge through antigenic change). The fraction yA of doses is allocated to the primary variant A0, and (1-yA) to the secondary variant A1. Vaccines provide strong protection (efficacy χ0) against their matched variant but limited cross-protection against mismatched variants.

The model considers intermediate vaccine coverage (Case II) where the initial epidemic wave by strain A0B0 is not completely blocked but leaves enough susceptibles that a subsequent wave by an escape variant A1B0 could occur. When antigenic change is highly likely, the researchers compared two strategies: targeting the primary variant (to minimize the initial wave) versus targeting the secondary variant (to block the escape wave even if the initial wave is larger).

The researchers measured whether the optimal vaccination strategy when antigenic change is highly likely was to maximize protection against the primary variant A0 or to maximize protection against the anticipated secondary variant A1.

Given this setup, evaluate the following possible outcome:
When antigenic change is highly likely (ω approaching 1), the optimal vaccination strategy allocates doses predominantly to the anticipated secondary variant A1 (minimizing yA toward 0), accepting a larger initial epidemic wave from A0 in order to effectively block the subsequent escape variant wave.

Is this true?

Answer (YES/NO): YES